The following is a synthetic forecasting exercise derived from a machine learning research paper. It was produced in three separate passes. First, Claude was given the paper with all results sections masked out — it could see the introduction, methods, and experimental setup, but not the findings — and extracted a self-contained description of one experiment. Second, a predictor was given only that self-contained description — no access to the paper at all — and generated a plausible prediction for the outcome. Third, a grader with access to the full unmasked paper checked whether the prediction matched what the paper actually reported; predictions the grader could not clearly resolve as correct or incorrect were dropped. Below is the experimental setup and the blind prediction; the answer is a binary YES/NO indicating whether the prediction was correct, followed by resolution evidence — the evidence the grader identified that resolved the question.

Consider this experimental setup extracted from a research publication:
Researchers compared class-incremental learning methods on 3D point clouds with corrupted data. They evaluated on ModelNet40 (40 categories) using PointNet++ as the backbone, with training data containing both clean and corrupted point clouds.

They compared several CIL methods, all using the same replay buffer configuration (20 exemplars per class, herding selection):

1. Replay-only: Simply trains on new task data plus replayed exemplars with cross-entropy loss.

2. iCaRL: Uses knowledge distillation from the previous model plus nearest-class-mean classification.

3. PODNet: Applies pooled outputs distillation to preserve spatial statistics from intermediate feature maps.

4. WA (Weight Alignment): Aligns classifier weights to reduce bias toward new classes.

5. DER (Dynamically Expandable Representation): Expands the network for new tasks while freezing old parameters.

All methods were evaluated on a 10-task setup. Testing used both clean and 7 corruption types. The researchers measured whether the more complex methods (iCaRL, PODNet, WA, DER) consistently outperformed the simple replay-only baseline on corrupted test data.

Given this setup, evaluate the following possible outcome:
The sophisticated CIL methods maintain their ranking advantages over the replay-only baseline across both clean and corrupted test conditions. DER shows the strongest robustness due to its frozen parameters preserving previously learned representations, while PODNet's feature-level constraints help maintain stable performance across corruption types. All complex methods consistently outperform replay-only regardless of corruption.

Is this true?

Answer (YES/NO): NO